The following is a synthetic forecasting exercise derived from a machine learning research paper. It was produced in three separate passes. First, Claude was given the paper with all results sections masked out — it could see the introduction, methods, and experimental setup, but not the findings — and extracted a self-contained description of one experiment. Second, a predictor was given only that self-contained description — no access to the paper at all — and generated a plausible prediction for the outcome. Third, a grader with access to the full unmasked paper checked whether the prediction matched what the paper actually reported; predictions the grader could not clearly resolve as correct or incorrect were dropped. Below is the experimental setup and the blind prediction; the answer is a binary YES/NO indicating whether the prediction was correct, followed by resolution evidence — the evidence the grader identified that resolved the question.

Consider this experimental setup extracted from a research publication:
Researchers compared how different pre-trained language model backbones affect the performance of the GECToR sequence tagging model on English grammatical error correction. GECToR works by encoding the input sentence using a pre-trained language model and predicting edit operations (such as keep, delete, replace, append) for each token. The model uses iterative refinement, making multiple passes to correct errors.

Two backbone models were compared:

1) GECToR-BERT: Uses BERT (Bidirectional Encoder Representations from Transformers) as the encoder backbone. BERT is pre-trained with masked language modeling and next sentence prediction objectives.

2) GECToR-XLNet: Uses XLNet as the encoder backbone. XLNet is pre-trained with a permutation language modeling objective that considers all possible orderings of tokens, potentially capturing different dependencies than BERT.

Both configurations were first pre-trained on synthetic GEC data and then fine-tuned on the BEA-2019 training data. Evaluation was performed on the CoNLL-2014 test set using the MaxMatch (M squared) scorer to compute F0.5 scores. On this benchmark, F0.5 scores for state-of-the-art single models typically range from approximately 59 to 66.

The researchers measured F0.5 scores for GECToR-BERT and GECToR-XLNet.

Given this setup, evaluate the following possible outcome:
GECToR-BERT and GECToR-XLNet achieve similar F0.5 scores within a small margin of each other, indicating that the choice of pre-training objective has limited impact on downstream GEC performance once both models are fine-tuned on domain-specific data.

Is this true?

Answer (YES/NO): NO